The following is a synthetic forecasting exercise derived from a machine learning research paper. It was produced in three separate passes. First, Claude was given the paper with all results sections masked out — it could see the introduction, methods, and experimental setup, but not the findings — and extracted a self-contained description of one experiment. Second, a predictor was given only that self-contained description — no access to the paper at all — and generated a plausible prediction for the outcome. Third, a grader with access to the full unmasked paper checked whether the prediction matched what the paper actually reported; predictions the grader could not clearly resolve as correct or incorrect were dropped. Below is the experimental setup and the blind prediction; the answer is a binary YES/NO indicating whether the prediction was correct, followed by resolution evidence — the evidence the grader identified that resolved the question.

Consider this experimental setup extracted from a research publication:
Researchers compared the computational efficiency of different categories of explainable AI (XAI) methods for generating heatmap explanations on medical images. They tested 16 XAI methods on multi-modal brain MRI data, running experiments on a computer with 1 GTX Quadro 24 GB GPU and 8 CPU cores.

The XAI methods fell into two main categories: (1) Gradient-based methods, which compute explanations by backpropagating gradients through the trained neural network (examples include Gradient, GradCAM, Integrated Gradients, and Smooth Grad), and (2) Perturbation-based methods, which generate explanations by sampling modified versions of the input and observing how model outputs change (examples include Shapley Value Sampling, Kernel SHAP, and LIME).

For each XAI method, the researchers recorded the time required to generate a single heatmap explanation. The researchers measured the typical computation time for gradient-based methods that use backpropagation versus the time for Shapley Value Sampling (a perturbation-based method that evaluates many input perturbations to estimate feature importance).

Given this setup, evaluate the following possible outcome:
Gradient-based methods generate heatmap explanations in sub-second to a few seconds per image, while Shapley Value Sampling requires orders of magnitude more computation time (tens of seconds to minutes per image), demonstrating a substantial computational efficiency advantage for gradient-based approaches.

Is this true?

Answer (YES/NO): NO